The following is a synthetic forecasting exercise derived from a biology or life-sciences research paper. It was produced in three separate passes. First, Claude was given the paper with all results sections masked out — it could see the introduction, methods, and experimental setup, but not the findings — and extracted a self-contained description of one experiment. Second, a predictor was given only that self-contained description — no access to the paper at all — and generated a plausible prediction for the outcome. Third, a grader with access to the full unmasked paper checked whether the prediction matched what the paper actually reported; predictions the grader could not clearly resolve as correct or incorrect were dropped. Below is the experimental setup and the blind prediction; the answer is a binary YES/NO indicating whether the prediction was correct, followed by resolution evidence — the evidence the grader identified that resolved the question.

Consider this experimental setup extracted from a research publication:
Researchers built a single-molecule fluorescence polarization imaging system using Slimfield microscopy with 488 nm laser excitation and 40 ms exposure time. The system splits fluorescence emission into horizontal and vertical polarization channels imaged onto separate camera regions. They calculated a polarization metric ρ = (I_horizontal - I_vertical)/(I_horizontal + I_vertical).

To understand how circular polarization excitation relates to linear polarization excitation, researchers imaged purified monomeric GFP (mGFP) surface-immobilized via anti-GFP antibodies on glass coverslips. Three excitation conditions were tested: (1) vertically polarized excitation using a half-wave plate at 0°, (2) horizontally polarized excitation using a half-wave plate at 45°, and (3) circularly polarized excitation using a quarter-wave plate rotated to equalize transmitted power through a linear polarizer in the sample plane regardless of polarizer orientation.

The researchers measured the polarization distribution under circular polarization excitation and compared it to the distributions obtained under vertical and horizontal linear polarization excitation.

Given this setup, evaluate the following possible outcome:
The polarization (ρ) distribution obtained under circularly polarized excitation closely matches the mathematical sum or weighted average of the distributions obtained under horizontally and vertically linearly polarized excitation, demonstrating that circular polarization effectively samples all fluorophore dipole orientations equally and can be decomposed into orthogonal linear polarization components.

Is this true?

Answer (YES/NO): YES